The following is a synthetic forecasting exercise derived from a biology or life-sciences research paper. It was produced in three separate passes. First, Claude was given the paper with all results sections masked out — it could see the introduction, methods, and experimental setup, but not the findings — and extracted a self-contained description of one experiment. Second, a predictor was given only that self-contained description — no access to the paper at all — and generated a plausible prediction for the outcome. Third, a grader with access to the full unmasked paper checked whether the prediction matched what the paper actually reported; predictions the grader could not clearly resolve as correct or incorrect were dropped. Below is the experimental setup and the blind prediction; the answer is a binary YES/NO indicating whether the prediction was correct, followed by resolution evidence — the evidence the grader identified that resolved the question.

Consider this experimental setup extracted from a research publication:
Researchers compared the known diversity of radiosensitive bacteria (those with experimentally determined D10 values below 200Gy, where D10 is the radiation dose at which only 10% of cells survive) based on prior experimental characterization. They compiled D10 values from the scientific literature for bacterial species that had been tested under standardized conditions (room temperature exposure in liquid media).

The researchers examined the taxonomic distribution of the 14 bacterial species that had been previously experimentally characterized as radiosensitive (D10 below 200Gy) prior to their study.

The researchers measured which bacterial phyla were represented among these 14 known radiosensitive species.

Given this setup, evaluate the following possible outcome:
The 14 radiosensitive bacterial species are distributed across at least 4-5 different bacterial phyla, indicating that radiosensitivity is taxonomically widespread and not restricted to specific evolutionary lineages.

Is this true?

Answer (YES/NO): NO